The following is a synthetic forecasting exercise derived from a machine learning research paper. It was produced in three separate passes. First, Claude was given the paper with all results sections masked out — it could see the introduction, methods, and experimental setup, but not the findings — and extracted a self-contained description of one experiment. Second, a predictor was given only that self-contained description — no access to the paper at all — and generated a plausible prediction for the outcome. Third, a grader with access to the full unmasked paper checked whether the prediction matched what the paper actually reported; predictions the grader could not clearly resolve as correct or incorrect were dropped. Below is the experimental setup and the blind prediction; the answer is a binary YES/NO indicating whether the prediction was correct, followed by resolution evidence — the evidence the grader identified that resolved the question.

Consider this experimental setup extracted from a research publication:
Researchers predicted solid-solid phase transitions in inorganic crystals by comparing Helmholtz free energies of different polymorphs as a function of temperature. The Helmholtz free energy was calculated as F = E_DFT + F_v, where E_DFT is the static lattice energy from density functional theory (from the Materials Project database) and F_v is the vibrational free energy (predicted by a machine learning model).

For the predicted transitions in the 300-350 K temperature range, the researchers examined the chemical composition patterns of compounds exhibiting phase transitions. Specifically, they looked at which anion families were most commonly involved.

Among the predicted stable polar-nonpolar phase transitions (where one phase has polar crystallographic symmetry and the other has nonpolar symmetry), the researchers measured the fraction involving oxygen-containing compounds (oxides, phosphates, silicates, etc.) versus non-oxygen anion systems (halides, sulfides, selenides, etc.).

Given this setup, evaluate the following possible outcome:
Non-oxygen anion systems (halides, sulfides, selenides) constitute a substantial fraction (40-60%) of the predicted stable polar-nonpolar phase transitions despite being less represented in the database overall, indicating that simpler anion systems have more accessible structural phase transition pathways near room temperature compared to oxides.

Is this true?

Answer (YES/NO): NO